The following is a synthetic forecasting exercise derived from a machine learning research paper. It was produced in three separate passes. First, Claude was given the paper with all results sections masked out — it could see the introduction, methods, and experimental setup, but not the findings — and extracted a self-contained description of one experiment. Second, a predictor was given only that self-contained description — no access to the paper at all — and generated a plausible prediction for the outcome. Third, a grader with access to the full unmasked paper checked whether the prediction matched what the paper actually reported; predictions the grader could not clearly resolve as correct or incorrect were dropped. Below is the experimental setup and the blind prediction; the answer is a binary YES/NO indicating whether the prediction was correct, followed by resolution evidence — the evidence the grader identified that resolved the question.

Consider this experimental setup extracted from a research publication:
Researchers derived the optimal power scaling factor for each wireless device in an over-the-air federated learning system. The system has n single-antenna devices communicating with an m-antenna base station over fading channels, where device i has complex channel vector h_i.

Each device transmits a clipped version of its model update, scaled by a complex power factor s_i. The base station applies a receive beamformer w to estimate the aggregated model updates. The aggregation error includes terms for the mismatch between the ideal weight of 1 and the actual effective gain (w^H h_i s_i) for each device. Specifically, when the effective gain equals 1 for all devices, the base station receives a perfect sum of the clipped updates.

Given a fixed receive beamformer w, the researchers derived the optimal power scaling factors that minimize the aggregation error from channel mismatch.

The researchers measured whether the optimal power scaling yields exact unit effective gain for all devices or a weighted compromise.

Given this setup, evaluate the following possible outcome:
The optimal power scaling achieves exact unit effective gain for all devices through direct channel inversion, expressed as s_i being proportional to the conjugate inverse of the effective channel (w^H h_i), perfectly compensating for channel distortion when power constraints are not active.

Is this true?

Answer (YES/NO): YES